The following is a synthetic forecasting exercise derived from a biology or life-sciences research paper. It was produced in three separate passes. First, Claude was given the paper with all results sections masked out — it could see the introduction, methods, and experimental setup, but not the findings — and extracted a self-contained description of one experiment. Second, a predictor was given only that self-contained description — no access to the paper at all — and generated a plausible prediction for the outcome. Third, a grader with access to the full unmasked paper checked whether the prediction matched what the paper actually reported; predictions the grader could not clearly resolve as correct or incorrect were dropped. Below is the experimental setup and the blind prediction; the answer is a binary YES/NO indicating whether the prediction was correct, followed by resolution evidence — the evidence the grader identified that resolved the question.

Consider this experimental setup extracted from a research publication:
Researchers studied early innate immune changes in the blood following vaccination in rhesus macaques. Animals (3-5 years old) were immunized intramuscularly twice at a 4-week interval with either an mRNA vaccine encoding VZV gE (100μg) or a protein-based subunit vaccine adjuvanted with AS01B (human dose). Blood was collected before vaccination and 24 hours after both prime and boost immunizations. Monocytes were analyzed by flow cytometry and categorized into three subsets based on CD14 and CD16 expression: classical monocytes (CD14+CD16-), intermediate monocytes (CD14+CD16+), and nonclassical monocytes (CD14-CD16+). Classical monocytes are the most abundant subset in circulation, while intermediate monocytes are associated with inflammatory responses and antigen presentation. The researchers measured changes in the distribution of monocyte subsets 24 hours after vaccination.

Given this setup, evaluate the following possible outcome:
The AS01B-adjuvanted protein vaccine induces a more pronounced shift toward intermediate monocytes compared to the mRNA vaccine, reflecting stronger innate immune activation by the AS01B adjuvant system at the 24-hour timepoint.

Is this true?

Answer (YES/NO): NO